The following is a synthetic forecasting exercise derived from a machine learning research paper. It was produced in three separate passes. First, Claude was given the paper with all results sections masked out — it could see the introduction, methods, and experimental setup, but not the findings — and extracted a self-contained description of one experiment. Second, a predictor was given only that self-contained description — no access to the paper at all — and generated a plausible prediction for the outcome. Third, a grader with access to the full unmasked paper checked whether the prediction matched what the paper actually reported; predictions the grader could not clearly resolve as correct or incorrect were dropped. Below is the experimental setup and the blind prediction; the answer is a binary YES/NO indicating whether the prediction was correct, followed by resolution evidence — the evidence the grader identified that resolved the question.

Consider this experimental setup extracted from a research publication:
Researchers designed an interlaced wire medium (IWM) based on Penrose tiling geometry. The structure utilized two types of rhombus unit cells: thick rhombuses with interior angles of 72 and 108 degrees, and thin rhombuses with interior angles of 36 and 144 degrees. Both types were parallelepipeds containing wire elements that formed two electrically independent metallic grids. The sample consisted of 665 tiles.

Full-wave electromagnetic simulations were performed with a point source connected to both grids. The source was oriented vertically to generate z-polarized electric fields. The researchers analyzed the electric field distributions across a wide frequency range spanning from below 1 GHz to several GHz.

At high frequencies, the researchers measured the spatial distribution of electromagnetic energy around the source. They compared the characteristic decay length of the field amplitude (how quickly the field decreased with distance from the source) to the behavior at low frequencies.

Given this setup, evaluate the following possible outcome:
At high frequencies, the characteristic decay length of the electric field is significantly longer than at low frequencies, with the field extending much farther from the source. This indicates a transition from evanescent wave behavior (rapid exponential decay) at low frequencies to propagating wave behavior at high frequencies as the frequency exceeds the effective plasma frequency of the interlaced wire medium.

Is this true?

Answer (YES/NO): NO